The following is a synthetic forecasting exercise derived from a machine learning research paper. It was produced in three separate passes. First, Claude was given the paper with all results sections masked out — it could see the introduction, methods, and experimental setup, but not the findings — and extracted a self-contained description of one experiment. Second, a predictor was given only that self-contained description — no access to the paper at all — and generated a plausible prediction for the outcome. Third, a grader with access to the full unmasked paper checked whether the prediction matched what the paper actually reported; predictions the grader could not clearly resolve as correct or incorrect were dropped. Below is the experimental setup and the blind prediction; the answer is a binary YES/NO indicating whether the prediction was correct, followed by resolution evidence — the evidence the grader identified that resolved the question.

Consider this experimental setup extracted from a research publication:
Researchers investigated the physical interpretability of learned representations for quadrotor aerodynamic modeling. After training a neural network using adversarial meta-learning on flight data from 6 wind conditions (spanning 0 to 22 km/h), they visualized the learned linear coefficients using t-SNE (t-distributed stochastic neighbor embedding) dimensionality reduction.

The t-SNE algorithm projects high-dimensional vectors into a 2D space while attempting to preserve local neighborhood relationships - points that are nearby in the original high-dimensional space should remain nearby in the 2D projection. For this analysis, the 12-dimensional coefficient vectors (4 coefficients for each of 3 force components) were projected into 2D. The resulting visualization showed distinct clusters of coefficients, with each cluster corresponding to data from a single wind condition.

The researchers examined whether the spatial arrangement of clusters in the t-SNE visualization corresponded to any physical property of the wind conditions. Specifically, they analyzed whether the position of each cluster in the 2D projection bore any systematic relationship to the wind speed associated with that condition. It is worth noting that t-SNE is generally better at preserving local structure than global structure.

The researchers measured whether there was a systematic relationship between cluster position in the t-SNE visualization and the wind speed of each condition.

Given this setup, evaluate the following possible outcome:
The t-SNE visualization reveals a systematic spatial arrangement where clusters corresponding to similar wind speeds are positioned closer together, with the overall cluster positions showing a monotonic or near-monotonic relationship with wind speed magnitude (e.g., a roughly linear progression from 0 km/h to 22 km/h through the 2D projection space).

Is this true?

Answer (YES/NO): YES